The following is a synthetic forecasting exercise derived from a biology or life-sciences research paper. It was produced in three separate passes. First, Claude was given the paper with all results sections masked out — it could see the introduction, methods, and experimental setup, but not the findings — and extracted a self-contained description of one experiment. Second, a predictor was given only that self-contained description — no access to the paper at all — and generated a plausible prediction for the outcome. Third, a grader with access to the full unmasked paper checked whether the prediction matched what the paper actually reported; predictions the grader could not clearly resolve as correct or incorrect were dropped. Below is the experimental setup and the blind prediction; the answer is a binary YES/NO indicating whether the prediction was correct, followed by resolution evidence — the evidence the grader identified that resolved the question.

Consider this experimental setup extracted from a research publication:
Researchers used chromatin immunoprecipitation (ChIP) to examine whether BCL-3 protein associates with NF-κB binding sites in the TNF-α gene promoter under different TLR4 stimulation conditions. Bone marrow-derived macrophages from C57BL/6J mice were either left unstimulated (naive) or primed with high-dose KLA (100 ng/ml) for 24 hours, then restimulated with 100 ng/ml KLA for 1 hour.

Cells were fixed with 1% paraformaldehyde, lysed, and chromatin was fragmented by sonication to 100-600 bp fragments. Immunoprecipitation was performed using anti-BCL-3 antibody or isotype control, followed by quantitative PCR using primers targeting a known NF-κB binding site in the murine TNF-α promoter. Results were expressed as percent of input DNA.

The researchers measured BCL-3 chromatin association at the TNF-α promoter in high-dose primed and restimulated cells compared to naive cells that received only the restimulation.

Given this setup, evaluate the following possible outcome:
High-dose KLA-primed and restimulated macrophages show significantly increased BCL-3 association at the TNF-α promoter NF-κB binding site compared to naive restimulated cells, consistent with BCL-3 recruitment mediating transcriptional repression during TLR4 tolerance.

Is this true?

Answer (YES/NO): NO